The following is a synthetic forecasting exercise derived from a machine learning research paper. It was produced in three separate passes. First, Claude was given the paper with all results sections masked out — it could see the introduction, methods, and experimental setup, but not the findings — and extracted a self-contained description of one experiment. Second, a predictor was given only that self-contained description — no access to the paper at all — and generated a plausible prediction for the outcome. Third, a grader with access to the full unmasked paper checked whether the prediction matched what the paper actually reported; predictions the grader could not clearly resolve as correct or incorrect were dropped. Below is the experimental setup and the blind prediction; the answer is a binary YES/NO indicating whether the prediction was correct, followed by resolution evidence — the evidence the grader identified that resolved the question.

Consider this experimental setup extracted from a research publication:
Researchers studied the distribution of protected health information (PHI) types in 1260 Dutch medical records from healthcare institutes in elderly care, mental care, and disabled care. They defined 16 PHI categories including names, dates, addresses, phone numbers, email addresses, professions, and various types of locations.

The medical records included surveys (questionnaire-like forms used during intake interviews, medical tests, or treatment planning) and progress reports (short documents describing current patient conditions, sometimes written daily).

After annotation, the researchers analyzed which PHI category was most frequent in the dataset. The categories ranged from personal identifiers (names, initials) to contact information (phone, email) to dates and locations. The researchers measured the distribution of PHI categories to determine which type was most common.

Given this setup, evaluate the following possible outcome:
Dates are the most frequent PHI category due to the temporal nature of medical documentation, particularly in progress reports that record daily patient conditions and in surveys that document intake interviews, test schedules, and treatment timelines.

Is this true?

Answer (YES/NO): NO